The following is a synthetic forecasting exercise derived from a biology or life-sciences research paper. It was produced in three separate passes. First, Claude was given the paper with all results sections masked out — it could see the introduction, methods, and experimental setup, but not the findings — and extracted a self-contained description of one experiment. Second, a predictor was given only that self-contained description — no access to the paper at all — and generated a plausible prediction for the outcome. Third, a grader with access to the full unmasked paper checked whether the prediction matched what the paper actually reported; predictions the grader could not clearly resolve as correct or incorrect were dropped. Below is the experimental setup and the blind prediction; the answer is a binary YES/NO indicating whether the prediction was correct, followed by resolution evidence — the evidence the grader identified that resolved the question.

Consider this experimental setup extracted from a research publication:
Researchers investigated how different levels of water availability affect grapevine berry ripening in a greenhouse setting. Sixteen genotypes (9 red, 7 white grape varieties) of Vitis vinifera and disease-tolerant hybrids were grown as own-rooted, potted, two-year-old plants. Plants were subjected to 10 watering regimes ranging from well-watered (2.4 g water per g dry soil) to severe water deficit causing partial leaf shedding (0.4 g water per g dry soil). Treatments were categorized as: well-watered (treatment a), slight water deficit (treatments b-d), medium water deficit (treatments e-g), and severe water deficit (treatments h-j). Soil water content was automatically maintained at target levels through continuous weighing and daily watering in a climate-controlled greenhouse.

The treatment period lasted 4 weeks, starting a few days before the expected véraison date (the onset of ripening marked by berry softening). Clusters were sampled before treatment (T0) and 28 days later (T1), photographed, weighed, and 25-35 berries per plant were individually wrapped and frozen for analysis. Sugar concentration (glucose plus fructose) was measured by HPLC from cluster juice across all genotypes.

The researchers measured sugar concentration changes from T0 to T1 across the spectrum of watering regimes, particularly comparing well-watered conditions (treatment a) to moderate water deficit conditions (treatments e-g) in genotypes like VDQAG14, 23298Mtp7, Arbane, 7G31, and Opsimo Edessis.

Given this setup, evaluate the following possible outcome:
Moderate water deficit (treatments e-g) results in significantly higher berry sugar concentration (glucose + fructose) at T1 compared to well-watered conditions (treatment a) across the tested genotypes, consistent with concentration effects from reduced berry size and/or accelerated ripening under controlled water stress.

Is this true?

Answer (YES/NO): YES